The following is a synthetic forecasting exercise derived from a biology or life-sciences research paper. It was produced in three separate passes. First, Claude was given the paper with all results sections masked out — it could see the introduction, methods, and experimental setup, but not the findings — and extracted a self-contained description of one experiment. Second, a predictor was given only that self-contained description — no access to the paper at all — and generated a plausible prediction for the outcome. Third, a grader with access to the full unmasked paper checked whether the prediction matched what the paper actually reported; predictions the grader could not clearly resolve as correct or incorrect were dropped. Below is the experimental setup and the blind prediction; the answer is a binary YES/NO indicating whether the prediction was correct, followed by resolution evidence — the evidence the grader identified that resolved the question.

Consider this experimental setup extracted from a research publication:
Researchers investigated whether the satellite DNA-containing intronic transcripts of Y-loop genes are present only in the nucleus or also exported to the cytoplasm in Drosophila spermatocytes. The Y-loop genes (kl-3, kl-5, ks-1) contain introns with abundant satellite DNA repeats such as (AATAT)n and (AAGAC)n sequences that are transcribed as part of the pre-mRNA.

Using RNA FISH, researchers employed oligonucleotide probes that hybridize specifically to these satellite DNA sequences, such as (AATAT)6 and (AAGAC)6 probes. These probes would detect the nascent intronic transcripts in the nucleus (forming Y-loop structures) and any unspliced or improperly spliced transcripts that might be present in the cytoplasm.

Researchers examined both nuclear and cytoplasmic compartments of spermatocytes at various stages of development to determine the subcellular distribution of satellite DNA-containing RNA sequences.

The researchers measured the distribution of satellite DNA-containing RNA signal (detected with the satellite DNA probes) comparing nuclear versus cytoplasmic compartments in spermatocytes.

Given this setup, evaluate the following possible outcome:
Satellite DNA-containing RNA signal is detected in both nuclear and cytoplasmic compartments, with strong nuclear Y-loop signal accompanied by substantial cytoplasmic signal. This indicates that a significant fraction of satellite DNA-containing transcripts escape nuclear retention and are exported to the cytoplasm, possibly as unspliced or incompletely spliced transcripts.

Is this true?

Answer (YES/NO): NO